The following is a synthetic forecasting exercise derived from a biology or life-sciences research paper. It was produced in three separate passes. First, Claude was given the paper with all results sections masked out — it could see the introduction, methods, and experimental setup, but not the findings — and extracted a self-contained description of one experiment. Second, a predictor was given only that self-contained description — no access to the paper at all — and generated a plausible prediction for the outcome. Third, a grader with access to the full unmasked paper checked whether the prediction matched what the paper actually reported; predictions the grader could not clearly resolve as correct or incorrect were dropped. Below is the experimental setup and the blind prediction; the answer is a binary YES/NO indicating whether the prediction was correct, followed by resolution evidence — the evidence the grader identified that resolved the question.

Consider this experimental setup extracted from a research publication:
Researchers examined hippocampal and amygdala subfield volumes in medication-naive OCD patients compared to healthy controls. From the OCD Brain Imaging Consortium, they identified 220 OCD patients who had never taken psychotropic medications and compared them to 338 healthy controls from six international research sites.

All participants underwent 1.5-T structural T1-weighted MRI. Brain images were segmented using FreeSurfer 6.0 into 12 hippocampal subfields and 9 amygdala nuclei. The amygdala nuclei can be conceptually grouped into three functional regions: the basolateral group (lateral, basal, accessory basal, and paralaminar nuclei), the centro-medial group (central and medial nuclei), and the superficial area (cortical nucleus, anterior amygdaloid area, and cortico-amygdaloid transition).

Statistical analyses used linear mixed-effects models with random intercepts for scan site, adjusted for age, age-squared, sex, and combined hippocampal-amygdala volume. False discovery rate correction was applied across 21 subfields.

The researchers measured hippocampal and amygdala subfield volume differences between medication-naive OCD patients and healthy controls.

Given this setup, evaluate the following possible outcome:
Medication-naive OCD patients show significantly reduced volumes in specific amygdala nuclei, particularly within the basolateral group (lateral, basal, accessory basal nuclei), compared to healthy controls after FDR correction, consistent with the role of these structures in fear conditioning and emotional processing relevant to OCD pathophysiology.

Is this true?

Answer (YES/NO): NO